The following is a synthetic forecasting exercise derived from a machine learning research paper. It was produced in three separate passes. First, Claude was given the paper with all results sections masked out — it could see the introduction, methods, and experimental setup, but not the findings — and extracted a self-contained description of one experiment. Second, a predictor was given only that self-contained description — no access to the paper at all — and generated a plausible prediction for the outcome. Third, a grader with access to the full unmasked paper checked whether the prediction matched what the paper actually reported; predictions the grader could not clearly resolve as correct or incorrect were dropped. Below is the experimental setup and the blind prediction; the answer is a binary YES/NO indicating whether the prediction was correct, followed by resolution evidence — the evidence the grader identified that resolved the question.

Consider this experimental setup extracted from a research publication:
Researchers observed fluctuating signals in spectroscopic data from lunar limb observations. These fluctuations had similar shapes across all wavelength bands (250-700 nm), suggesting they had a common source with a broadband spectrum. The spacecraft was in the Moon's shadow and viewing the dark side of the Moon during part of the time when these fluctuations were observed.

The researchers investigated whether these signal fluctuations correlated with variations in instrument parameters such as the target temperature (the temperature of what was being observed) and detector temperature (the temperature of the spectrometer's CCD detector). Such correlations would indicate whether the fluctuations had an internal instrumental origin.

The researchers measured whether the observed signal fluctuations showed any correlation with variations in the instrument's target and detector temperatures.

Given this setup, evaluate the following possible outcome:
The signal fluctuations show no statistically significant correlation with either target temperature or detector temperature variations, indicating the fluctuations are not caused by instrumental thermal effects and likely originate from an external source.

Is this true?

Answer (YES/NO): NO